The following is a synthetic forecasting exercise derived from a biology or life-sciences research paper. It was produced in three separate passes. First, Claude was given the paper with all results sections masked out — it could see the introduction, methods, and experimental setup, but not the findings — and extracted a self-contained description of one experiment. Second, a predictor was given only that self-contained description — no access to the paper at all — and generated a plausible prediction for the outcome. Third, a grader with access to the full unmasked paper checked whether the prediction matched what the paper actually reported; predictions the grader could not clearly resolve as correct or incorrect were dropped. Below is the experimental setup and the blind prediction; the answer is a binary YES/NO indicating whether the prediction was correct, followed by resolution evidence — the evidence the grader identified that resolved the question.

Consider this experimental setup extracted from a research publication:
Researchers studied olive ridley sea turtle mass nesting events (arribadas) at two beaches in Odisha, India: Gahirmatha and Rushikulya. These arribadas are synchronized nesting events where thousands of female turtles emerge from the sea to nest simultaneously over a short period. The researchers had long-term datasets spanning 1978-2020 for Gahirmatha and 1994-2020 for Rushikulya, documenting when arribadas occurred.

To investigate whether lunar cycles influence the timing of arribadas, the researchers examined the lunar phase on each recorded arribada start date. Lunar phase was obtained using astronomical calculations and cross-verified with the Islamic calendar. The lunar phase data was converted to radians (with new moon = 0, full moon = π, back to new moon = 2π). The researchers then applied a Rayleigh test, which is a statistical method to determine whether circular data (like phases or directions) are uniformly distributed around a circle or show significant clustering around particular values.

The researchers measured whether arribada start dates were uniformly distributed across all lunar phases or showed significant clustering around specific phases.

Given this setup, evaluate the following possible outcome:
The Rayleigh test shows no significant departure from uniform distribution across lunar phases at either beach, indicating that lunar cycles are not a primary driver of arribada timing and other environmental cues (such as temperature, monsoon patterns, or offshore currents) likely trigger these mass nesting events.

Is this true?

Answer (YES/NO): NO